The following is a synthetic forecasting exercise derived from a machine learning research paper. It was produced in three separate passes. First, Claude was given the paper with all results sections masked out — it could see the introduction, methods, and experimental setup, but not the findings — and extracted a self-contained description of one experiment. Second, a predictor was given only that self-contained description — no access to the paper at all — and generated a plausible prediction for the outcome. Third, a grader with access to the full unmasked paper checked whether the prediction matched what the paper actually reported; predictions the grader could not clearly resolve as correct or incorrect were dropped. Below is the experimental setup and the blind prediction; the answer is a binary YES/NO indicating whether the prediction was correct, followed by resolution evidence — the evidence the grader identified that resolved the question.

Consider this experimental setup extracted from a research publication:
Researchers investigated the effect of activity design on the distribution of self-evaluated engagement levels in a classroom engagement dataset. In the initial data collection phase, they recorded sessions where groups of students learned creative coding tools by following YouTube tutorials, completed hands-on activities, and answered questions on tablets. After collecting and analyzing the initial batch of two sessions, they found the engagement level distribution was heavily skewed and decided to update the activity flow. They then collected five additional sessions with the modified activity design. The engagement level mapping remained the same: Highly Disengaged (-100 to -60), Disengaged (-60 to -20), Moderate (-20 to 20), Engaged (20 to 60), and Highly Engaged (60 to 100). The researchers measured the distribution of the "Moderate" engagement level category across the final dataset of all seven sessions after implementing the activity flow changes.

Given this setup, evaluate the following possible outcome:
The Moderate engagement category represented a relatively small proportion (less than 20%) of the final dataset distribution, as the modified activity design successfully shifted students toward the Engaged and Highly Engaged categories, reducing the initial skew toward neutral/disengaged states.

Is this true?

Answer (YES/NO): NO